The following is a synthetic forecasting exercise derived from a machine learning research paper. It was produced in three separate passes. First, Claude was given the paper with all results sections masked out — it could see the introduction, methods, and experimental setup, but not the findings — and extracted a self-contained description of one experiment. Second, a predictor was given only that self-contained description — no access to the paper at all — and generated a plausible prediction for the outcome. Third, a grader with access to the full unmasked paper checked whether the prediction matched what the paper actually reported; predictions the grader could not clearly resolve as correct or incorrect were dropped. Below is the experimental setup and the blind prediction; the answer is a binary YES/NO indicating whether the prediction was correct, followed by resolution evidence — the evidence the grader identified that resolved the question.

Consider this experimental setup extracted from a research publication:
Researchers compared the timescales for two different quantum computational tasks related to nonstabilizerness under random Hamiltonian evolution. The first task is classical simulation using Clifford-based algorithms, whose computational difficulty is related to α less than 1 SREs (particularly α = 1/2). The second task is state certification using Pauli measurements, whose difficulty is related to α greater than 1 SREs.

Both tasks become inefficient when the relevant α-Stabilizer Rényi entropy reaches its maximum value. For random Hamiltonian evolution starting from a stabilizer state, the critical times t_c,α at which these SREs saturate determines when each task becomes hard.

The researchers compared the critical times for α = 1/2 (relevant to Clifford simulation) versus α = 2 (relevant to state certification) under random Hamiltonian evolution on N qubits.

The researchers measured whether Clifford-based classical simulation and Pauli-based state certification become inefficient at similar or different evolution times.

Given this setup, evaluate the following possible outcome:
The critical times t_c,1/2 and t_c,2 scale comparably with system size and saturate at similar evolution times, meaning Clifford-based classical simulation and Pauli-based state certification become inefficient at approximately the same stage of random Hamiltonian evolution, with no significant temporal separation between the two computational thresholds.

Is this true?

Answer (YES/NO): NO